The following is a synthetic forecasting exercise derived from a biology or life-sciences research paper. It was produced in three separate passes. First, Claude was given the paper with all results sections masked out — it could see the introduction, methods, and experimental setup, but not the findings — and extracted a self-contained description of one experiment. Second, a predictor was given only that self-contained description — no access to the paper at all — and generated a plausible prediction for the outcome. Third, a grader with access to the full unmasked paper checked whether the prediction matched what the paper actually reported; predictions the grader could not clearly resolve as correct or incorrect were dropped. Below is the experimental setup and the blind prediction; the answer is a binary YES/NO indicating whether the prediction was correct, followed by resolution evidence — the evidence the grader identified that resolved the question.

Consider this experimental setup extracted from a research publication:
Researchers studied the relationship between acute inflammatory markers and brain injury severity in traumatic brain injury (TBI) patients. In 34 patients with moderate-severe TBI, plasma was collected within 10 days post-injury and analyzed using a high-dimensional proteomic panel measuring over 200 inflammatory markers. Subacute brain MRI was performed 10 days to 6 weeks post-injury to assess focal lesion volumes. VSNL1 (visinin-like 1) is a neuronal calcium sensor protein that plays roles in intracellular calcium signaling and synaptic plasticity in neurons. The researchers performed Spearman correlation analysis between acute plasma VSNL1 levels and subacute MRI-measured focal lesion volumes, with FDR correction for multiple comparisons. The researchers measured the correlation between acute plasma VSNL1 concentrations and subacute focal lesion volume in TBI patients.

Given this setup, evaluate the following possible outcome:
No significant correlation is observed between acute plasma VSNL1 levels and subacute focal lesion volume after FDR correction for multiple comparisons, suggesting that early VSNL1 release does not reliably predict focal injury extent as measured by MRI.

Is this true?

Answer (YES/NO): NO